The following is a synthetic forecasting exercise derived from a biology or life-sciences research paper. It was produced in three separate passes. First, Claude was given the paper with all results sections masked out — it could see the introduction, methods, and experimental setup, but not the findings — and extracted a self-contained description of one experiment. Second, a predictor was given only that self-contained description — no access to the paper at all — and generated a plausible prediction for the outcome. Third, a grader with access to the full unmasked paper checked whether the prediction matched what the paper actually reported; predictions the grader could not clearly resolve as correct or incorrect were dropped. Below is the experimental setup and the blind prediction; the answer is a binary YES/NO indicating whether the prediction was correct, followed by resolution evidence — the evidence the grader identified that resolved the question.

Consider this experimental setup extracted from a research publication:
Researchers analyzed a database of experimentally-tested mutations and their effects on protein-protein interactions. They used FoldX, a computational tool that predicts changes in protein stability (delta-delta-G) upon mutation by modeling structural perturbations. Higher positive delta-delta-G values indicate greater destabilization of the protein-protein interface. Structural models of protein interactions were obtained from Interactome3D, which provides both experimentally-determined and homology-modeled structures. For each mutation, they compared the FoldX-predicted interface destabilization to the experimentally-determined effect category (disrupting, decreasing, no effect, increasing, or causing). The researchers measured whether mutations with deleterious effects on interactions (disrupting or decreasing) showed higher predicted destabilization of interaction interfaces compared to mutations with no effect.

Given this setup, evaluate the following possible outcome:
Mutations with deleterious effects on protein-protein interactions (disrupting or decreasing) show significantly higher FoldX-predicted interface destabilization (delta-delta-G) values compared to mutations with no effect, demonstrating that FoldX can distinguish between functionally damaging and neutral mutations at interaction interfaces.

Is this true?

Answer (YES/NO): YES